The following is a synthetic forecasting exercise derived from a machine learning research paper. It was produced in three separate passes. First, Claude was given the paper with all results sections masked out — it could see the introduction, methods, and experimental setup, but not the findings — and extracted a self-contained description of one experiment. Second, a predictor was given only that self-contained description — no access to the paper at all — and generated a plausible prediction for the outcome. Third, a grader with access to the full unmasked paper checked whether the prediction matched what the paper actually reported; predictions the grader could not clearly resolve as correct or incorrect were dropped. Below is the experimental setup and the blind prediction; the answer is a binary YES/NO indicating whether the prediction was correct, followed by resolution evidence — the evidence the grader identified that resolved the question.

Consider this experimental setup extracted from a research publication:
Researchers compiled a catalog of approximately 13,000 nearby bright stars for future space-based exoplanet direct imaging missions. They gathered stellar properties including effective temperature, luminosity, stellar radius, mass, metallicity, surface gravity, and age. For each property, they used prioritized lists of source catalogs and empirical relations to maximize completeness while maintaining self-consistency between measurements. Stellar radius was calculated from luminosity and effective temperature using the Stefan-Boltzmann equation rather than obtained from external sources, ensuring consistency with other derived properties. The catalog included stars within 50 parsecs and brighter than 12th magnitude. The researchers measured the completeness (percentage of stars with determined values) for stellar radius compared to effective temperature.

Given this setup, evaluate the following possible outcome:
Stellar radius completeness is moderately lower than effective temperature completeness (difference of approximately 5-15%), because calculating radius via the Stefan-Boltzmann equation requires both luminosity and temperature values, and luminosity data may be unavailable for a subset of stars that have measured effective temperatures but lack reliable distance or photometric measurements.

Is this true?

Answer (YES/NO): NO